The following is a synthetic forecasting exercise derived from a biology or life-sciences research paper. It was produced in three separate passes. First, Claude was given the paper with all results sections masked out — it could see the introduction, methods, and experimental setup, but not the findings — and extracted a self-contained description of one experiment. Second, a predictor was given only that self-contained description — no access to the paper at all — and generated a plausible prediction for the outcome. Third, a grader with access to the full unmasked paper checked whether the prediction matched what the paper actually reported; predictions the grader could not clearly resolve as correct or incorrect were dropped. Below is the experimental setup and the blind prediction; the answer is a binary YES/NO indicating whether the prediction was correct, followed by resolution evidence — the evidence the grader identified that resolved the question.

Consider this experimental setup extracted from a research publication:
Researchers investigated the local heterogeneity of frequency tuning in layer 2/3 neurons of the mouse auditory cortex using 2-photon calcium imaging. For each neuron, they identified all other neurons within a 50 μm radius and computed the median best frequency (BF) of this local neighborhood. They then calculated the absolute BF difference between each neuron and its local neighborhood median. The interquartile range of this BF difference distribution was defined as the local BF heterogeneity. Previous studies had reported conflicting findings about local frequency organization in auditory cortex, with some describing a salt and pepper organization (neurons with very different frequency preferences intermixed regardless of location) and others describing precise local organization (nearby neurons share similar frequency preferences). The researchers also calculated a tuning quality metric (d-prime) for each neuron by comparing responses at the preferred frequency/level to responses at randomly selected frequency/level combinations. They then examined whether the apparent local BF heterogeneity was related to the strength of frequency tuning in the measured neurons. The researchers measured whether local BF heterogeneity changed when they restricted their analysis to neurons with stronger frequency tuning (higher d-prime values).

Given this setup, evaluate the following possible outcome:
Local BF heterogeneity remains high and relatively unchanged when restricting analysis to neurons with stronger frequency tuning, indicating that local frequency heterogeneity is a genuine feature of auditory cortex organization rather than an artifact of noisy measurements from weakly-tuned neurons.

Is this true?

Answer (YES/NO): NO